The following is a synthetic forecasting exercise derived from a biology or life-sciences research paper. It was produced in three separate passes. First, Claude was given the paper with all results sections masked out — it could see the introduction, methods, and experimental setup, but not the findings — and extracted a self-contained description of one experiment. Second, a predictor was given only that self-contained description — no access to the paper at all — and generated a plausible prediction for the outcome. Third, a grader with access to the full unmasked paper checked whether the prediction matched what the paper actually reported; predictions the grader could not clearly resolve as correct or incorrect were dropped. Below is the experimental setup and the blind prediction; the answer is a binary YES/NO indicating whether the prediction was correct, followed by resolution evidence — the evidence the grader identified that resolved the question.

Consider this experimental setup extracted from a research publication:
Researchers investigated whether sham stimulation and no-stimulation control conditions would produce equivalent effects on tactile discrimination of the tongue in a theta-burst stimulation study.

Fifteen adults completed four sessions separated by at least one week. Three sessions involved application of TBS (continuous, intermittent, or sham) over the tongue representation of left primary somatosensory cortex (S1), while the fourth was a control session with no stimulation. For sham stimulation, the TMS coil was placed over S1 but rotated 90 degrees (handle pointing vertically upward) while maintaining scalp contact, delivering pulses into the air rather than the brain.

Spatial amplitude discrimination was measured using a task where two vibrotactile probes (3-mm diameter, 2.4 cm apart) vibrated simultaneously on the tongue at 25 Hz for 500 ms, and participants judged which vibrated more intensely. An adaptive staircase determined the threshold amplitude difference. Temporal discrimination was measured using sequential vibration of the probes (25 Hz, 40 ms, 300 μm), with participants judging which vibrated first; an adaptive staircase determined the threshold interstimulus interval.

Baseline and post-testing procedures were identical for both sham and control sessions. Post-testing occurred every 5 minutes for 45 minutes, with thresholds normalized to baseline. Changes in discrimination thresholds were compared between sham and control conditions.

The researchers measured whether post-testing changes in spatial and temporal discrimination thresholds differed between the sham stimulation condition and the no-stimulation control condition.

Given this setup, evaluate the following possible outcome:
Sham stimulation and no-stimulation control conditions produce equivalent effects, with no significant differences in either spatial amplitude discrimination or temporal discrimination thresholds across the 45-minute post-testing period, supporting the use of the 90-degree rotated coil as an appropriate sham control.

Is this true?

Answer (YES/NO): YES